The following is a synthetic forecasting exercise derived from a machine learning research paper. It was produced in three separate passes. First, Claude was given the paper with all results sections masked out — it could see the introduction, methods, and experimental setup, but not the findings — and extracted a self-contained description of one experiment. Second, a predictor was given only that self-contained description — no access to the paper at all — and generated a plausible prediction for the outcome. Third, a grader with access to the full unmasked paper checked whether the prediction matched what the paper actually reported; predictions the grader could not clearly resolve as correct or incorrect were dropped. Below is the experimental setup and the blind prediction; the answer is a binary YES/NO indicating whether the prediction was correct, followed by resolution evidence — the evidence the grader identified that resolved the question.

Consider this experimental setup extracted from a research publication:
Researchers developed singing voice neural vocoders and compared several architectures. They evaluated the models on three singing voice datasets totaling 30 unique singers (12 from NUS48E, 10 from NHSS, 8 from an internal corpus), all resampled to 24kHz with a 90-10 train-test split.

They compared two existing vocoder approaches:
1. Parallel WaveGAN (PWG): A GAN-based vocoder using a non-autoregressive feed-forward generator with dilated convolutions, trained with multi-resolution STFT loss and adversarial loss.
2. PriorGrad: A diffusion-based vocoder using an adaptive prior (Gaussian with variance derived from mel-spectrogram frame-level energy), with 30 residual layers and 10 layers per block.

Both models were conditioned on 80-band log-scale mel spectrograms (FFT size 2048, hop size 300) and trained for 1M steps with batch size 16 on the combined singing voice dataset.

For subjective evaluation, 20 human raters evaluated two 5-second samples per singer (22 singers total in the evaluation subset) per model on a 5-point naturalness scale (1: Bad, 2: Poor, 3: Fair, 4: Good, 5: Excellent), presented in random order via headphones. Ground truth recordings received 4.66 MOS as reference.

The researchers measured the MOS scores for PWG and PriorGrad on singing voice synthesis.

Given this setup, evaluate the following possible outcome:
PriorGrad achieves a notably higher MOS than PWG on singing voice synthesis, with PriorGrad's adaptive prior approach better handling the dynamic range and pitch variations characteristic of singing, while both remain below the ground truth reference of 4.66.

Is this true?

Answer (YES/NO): YES